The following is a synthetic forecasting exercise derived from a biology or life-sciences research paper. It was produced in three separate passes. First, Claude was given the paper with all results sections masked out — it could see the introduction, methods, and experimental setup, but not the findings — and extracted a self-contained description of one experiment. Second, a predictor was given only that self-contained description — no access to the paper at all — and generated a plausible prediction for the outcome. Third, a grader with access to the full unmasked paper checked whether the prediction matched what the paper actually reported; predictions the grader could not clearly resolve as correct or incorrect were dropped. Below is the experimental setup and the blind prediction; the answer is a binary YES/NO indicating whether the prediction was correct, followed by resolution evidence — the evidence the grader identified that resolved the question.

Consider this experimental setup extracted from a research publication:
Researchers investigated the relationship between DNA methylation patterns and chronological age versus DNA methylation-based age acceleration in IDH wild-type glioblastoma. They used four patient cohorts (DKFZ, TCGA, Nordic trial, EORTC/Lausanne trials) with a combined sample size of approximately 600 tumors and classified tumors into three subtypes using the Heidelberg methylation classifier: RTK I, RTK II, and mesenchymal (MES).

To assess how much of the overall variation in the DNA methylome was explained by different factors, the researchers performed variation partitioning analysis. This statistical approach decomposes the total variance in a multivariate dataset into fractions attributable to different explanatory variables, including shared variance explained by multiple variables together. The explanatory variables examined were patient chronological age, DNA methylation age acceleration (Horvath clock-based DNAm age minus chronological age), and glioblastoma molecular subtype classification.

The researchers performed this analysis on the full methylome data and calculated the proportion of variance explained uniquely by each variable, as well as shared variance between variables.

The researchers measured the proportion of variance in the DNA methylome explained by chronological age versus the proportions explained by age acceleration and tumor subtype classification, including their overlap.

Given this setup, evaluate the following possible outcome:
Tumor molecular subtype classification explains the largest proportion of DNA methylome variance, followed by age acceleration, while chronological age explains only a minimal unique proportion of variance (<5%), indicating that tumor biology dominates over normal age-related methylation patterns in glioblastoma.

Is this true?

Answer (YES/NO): YES